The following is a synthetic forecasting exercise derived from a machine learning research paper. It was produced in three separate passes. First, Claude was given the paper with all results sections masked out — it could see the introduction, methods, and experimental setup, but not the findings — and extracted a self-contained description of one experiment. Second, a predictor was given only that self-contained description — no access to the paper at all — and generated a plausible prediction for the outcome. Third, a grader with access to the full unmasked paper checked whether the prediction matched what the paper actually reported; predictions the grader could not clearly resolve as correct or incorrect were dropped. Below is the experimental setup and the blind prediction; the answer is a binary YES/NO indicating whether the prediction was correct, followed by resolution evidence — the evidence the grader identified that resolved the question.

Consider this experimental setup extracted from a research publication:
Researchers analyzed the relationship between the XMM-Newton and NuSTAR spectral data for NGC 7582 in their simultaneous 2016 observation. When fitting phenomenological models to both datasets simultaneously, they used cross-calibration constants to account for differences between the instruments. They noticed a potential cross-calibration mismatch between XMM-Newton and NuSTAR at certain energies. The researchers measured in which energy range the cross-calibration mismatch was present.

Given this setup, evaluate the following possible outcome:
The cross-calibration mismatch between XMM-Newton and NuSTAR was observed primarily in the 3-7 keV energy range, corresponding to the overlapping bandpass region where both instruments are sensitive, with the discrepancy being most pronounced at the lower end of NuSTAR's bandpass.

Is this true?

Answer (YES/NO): NO